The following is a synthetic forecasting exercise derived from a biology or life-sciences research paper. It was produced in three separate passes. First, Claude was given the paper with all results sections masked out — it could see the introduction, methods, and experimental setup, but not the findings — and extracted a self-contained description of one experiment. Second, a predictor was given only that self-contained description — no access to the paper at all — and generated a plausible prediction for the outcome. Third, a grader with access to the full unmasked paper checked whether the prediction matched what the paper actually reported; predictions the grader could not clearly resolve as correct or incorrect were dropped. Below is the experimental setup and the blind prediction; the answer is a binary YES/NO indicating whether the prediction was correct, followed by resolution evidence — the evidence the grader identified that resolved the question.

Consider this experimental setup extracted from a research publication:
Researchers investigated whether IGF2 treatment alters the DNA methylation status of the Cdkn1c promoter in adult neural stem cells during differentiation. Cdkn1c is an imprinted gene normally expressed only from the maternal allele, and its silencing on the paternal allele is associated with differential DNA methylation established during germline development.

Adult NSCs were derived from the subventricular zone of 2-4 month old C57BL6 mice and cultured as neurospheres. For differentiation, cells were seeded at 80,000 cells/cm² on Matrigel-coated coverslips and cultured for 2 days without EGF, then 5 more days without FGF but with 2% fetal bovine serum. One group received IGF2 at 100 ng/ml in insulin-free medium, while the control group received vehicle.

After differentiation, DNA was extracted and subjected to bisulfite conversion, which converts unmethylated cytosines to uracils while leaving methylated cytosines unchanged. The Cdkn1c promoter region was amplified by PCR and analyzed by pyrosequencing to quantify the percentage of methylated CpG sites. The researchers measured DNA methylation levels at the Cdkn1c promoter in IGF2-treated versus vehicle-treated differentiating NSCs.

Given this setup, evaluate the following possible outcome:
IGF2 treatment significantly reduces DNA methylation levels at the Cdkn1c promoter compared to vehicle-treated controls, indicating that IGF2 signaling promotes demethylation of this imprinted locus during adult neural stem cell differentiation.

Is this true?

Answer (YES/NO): NO